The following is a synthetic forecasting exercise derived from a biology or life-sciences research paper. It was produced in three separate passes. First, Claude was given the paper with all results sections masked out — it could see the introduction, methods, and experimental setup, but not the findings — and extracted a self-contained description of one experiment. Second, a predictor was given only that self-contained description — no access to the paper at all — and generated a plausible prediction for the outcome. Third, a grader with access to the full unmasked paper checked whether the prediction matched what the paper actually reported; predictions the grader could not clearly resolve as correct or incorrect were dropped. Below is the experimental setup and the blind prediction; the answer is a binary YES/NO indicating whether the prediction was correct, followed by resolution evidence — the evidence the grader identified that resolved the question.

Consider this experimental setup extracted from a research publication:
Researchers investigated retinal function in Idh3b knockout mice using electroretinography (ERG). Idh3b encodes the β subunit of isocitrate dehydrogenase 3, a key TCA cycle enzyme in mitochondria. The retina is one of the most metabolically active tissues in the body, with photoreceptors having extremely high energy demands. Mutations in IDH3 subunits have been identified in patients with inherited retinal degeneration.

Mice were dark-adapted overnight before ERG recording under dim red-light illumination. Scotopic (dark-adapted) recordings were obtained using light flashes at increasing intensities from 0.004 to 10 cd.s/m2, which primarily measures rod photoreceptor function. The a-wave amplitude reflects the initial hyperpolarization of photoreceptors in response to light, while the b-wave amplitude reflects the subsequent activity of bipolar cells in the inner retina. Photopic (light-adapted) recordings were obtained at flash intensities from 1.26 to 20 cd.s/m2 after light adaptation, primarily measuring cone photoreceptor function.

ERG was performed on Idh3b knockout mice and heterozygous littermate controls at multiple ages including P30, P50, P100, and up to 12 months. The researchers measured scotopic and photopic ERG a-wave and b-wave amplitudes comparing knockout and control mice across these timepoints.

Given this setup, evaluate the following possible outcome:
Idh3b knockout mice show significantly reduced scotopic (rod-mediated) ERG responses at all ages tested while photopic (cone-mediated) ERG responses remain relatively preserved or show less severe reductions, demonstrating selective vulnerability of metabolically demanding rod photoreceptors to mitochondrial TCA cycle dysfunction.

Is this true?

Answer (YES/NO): NO